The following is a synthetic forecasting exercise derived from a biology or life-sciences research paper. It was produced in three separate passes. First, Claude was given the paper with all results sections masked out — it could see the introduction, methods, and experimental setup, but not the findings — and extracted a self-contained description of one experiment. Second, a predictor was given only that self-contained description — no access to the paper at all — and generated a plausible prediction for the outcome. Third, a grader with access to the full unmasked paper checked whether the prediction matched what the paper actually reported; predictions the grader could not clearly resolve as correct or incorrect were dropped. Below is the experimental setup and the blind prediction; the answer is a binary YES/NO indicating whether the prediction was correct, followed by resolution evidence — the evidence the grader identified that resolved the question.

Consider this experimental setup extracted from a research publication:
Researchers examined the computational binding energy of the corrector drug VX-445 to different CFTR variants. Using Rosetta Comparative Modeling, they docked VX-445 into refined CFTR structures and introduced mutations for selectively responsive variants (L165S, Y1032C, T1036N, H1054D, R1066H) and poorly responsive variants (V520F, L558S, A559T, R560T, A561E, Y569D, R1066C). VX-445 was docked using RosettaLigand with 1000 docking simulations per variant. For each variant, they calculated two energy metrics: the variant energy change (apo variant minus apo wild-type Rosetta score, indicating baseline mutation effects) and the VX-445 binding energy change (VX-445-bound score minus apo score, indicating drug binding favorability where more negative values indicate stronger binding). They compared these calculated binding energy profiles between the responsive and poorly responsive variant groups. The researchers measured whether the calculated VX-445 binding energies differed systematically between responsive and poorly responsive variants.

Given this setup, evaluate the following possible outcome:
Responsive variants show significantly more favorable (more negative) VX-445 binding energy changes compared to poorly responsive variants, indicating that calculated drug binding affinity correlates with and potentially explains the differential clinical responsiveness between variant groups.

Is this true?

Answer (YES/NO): NO